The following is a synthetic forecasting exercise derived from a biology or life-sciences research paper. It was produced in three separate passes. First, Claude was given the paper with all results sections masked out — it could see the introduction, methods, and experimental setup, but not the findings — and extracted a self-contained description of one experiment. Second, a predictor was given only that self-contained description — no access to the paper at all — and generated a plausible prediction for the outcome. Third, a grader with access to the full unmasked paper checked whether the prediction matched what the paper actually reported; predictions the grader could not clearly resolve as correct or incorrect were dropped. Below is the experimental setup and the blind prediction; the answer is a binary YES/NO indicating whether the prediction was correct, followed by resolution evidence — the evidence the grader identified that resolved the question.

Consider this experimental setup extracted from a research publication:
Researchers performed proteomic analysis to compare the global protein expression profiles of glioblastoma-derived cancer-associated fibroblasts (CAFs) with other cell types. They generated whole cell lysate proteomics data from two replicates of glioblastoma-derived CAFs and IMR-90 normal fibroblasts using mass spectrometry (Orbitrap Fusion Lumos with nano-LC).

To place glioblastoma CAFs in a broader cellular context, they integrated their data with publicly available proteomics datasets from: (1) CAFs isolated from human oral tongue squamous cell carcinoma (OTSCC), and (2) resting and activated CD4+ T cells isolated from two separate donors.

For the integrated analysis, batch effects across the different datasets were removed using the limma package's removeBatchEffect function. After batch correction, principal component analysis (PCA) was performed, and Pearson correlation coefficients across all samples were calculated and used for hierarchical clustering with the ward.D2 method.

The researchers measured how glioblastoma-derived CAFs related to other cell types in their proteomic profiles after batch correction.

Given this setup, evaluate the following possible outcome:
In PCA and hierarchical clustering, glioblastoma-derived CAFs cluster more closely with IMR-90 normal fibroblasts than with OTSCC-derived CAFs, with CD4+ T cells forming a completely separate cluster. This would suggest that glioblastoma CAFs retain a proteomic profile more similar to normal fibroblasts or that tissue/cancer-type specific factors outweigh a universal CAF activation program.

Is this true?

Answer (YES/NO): NO